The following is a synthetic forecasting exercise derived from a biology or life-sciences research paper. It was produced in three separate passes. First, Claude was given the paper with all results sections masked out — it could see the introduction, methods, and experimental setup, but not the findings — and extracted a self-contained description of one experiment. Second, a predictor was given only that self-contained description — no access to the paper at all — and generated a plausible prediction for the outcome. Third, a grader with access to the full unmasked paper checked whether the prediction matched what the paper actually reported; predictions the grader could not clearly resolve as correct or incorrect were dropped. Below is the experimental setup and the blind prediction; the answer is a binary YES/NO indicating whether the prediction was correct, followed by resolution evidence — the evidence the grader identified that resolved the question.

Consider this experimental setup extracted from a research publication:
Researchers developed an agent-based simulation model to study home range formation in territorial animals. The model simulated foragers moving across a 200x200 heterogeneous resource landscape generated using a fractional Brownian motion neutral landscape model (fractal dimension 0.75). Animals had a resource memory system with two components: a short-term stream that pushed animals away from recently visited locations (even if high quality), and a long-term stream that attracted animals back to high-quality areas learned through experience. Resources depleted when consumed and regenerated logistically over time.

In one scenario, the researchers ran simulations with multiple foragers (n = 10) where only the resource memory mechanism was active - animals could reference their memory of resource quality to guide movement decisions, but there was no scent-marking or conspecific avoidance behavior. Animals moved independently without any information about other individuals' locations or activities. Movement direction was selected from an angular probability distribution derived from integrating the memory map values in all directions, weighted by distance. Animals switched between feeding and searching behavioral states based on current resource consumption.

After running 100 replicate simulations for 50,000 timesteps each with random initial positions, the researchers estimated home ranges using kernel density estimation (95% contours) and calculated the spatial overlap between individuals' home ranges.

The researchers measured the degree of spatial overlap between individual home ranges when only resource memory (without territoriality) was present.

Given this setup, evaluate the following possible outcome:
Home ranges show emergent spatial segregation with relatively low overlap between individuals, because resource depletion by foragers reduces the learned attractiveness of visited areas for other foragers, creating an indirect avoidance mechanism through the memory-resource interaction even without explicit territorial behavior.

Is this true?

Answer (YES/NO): NO